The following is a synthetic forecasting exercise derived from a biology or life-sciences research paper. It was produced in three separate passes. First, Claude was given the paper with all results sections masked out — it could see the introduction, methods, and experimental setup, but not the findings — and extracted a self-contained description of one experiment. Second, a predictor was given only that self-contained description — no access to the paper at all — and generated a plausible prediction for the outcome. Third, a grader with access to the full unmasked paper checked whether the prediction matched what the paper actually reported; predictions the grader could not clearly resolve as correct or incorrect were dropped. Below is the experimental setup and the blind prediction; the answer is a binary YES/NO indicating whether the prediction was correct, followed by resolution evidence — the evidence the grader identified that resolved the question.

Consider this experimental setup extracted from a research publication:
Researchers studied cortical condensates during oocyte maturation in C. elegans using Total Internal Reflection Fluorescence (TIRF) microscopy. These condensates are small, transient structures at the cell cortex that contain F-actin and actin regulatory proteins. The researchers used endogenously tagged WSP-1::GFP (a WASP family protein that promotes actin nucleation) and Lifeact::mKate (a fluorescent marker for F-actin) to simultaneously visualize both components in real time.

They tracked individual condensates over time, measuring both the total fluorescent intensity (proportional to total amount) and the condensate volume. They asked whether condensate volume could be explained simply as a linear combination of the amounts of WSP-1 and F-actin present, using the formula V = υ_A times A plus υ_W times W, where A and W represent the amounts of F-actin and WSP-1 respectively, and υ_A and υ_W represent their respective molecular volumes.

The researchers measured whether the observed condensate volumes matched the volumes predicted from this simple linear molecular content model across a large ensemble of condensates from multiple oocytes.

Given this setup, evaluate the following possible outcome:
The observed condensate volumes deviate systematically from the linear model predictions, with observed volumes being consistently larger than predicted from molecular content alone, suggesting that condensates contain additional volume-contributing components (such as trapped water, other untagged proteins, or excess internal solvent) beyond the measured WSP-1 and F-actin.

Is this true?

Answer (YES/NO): NO